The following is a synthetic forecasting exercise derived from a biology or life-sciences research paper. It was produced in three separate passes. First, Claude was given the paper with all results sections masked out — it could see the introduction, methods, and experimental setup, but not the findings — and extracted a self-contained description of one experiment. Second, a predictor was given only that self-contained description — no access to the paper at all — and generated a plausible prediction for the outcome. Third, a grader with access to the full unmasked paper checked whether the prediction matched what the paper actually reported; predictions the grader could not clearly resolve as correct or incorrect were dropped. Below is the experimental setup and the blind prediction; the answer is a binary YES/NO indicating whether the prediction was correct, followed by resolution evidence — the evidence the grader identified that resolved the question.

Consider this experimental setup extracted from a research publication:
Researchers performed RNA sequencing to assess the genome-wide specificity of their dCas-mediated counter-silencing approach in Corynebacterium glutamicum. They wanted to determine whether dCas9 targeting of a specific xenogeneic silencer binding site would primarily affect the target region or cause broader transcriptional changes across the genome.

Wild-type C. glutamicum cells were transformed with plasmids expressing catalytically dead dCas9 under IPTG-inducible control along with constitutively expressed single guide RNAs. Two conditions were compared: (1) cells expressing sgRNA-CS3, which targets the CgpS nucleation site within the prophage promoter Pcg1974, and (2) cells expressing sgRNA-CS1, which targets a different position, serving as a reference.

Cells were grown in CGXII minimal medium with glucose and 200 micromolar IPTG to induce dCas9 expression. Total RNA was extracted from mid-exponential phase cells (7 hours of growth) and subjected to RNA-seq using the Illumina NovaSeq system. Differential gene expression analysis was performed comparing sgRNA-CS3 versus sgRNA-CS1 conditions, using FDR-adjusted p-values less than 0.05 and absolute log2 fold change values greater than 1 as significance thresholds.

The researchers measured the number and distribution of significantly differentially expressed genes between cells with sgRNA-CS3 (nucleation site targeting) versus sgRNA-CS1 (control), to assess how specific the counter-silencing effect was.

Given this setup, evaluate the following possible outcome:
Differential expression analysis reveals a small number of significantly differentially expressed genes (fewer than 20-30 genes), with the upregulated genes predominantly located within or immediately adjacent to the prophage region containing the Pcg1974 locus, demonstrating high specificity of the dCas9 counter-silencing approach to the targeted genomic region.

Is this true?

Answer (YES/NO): YES